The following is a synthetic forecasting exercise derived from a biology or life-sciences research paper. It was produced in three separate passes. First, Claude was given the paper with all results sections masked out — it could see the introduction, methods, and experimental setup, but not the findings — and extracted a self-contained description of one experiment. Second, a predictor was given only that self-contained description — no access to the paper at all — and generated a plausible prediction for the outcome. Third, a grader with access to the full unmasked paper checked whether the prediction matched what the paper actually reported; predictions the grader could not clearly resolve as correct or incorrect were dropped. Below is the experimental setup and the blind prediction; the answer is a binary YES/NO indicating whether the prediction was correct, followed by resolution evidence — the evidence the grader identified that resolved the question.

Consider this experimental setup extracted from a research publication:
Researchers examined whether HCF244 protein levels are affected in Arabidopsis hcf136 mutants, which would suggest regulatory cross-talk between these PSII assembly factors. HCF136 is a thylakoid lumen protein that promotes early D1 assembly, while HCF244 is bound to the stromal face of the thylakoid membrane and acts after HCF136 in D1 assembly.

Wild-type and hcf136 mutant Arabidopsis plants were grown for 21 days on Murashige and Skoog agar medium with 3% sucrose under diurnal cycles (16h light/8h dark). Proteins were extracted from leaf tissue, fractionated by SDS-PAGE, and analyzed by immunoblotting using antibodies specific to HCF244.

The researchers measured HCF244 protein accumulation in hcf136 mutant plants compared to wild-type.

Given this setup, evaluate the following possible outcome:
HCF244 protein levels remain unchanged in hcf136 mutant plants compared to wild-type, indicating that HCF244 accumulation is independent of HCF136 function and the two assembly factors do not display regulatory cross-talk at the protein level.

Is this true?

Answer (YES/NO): YES